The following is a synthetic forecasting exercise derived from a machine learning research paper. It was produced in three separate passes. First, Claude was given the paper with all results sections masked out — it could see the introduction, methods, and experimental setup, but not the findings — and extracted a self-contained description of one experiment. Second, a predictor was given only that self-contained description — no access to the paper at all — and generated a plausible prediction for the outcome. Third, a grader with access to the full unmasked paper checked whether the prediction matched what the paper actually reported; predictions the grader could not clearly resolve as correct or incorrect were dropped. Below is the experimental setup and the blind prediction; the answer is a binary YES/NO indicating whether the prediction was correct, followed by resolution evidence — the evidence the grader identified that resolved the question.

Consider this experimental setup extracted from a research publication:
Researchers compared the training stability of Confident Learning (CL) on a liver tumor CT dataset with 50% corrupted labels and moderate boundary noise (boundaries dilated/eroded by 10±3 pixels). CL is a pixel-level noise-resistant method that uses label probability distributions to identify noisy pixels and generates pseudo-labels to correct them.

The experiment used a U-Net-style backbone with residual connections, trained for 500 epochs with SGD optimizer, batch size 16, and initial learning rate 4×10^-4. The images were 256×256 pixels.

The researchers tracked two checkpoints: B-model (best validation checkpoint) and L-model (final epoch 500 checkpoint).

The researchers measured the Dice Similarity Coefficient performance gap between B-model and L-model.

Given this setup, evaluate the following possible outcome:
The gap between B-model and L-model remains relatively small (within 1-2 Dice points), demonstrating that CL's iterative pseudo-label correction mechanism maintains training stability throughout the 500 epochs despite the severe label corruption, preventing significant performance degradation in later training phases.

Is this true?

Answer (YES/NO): NO